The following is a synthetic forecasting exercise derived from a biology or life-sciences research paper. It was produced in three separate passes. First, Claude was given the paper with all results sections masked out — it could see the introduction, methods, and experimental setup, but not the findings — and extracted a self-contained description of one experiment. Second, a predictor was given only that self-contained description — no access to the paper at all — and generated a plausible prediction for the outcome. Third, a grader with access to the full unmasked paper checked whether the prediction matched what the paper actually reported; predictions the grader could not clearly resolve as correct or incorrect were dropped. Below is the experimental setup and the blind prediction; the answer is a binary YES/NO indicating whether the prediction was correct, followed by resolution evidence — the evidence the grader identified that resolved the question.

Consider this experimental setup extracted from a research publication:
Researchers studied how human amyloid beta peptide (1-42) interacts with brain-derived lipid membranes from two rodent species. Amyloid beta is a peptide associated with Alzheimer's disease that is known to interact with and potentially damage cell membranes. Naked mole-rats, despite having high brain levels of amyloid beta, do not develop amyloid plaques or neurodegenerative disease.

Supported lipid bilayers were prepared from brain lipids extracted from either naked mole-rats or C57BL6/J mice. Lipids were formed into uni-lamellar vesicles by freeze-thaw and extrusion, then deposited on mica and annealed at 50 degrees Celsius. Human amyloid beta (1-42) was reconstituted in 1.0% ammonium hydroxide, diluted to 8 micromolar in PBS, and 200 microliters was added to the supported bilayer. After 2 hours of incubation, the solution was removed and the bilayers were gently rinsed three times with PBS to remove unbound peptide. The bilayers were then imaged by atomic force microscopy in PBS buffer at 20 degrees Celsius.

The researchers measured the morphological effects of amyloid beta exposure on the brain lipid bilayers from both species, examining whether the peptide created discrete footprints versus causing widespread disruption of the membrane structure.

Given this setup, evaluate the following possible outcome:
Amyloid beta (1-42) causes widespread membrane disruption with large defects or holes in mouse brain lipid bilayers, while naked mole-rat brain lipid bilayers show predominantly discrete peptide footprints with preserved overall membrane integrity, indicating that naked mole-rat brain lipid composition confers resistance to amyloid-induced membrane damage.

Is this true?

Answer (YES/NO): NO